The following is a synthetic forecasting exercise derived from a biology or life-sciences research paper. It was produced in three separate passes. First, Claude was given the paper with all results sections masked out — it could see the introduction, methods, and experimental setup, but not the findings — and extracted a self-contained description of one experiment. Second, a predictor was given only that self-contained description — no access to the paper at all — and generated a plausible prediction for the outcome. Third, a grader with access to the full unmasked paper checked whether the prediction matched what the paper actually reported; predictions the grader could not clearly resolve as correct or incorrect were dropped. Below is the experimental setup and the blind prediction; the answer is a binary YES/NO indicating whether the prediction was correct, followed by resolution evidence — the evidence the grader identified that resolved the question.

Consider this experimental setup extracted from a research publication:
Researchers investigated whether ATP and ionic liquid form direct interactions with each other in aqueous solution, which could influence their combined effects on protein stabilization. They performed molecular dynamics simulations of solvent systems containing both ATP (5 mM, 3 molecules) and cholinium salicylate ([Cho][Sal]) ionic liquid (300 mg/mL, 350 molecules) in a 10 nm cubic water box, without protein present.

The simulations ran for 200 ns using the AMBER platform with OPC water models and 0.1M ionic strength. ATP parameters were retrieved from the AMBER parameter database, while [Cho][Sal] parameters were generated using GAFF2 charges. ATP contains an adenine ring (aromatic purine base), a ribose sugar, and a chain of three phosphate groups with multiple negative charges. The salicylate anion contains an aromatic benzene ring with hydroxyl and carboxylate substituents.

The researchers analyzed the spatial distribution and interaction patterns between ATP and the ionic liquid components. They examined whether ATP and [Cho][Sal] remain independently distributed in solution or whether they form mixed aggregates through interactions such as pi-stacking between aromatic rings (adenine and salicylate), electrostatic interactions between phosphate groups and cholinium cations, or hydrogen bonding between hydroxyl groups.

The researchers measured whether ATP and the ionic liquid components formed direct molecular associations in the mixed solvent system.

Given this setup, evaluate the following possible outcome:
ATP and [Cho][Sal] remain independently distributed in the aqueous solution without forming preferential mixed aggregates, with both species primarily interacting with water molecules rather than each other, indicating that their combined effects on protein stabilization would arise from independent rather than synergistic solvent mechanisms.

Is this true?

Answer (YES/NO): NO